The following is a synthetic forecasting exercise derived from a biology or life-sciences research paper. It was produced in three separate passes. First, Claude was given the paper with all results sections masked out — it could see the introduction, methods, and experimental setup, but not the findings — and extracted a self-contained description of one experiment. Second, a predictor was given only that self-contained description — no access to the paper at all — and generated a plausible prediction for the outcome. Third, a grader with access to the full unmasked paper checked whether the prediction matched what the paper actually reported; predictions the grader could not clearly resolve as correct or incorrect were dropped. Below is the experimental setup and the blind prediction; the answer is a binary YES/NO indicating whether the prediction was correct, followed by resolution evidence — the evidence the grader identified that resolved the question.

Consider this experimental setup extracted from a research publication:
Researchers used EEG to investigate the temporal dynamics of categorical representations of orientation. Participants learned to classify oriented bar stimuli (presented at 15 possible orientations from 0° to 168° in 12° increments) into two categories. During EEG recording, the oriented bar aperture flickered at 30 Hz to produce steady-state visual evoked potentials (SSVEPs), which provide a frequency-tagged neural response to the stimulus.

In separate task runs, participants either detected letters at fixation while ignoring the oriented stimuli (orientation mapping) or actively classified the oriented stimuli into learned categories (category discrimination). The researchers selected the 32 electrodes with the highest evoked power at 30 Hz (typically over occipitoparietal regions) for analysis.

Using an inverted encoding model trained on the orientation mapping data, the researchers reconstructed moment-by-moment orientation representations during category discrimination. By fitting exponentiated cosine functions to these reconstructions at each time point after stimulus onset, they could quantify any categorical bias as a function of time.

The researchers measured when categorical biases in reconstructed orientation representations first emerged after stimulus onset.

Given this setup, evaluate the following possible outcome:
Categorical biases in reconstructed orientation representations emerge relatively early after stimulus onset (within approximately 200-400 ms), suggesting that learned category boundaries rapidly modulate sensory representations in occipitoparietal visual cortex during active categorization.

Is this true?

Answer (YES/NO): YES